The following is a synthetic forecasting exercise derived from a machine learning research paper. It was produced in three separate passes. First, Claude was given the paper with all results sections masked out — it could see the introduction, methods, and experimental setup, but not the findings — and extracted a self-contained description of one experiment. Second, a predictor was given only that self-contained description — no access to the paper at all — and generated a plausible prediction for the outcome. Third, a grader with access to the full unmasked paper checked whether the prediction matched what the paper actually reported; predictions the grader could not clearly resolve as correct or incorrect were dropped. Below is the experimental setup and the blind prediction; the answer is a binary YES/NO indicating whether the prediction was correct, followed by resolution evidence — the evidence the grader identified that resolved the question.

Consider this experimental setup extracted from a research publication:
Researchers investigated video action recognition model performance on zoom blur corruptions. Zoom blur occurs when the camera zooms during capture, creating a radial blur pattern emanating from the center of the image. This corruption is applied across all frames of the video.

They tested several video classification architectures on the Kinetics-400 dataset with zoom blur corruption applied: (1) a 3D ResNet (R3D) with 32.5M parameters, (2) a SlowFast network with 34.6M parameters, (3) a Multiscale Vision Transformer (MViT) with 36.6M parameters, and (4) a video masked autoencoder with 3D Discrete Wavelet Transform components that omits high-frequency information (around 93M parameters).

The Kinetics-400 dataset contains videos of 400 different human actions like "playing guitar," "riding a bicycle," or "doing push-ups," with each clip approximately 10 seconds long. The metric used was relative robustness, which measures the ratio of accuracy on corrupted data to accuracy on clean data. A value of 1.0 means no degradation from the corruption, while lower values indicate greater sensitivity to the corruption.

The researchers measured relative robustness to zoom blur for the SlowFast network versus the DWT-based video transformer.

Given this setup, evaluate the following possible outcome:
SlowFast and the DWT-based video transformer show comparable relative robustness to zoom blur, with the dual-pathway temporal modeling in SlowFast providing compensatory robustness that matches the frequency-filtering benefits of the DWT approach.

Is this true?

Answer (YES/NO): NO